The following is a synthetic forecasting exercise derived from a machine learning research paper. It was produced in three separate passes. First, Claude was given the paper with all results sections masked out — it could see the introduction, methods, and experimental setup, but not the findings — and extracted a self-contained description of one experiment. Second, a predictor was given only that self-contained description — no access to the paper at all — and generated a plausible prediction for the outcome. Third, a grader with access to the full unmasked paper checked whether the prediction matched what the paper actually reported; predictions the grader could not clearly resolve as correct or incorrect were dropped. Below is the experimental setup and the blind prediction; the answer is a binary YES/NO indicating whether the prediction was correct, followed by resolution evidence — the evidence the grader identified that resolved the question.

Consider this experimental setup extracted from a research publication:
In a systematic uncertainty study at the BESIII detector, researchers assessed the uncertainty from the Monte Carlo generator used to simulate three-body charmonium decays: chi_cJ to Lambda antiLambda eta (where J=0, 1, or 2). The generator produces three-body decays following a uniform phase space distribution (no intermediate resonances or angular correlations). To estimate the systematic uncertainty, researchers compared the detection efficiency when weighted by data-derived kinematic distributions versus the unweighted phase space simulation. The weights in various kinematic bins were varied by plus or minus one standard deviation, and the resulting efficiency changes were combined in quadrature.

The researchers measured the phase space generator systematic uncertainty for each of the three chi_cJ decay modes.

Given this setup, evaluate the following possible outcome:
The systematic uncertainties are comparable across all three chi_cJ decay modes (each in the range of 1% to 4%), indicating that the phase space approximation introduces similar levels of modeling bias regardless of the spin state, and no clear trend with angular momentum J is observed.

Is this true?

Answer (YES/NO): NO